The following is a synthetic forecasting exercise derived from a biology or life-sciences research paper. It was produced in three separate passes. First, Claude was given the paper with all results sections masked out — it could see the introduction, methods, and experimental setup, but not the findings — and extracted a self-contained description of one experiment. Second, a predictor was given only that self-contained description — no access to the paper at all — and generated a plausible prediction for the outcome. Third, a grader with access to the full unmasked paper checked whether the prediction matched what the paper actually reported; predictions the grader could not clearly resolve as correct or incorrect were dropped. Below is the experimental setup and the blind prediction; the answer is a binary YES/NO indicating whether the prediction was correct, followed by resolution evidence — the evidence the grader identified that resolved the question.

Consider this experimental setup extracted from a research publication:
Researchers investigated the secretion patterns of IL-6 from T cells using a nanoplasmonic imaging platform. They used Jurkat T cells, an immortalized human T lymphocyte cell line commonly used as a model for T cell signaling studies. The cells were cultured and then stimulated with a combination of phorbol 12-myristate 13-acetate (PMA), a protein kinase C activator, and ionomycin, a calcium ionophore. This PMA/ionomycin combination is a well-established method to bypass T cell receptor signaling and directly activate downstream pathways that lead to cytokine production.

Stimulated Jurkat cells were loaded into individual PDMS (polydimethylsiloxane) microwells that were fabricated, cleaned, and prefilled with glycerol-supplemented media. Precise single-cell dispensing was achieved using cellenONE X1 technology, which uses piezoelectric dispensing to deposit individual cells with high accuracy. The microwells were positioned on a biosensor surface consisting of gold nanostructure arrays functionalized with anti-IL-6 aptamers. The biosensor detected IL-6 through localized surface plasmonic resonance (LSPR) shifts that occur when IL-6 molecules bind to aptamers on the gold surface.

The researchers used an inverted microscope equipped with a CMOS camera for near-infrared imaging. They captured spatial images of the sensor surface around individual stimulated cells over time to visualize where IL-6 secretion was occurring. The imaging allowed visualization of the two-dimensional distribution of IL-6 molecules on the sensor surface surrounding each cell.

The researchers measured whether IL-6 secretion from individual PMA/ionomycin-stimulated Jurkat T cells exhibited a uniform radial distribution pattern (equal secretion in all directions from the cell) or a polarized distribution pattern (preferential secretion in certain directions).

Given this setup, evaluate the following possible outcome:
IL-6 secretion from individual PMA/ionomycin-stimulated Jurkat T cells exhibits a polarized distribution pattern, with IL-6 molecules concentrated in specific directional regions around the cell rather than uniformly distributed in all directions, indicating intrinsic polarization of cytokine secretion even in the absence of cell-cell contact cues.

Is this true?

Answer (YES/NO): NO